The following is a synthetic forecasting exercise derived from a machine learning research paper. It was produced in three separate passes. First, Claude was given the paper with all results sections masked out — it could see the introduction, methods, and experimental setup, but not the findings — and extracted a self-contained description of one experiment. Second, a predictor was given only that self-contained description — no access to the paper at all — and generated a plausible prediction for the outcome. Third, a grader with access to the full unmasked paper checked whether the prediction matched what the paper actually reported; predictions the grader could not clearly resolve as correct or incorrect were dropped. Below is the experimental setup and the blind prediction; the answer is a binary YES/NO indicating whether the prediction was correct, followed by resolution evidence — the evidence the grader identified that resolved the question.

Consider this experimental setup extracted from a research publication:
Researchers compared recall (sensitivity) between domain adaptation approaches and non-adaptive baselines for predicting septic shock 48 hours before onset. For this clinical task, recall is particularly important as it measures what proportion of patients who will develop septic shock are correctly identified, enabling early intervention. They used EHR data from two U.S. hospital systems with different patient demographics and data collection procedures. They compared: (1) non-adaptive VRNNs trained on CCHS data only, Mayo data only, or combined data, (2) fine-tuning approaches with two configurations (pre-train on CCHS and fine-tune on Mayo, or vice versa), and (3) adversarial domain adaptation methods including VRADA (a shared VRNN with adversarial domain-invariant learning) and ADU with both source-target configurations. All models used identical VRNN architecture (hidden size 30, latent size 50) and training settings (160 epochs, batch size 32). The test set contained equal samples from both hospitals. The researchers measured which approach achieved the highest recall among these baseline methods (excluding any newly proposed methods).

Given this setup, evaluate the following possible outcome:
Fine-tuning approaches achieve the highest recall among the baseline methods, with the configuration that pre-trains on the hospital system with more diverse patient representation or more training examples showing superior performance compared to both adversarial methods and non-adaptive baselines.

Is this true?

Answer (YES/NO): YES